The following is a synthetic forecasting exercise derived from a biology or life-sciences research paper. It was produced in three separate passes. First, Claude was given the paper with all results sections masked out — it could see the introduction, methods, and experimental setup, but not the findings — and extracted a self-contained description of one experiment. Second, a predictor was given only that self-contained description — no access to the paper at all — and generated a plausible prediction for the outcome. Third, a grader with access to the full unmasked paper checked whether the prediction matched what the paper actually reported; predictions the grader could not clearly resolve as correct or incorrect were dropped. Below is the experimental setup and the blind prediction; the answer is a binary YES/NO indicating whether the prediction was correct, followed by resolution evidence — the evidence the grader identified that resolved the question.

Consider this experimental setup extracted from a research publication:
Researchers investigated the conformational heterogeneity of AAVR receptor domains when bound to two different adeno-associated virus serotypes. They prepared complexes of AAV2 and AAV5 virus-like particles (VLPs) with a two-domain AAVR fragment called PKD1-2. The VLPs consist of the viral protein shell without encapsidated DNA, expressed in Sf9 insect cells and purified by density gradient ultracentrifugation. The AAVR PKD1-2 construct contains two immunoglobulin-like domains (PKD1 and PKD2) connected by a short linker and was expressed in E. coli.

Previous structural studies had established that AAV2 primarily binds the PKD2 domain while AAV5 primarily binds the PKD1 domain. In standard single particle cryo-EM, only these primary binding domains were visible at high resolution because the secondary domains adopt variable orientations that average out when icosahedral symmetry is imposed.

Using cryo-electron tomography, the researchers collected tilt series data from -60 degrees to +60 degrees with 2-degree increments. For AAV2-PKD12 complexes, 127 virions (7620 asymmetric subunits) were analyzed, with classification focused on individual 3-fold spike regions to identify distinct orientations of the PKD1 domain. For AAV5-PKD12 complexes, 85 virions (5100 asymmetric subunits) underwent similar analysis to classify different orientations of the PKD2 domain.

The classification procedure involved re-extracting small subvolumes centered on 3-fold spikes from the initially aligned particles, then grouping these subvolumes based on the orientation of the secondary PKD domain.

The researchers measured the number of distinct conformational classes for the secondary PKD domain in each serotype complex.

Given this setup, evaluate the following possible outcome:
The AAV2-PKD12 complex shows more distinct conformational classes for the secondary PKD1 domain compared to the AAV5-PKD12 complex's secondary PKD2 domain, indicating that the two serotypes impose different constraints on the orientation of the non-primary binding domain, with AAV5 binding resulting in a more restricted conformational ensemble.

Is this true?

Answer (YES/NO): YES